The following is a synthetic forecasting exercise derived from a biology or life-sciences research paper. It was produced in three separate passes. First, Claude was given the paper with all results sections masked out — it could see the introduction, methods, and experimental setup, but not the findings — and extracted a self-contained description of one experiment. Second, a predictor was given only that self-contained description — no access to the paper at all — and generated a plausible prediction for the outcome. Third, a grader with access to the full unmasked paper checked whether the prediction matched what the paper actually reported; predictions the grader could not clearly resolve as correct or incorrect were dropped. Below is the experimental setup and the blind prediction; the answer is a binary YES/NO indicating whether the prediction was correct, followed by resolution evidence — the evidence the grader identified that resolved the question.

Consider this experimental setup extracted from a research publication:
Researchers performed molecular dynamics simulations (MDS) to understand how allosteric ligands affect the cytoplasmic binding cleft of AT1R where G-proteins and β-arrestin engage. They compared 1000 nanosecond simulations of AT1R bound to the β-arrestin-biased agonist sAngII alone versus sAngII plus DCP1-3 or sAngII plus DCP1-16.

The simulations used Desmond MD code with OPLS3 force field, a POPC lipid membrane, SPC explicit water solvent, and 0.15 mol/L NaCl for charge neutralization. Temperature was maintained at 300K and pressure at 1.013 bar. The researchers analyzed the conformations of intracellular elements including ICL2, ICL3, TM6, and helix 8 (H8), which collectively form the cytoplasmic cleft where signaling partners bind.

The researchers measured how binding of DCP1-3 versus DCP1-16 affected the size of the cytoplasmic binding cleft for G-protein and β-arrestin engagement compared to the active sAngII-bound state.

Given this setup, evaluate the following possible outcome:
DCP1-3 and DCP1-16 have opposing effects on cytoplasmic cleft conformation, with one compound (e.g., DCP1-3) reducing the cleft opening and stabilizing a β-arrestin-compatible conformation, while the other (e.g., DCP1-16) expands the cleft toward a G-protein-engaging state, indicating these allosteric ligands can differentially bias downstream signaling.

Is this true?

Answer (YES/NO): NO